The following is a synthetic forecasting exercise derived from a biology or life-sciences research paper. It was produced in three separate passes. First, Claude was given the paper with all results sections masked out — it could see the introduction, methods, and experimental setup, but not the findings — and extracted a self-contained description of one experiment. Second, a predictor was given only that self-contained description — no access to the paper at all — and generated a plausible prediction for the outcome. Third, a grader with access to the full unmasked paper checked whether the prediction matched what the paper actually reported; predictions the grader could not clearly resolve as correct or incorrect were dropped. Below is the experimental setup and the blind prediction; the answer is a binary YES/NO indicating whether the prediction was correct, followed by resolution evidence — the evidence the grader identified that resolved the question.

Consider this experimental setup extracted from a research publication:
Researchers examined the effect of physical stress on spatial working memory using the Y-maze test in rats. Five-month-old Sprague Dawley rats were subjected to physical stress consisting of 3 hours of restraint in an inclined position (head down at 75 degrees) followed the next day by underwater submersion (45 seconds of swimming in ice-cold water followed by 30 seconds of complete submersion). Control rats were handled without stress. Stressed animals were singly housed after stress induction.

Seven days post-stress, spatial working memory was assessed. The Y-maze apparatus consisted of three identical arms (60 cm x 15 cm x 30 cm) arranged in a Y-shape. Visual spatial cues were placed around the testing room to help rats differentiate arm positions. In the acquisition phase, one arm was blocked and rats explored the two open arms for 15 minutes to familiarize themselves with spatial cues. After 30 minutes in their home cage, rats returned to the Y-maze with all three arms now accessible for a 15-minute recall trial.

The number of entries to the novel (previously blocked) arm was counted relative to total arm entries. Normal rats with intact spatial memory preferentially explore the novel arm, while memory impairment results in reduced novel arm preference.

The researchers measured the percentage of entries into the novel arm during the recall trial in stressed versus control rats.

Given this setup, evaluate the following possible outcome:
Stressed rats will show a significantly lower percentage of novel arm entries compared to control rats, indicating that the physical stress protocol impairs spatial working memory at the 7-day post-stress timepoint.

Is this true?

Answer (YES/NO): YES